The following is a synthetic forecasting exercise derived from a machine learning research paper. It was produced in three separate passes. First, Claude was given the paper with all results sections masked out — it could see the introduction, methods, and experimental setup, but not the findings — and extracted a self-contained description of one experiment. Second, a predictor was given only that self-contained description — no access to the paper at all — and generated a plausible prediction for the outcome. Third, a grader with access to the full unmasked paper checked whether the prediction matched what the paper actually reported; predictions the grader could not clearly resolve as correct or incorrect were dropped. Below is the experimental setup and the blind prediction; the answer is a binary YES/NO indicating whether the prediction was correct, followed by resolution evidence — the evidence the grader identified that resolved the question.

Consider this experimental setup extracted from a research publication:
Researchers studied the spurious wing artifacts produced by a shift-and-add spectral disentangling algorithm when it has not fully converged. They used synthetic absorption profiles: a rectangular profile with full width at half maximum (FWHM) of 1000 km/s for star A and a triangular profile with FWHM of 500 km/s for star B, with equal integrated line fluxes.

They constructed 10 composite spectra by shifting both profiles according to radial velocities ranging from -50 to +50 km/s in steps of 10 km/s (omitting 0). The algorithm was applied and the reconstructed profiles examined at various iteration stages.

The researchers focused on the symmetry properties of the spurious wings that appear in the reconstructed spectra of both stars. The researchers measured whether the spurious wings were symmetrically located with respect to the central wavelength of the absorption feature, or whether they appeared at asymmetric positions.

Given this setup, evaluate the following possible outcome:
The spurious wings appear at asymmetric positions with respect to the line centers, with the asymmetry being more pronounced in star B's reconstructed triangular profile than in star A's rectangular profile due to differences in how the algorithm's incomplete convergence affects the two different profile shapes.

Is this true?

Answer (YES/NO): NO